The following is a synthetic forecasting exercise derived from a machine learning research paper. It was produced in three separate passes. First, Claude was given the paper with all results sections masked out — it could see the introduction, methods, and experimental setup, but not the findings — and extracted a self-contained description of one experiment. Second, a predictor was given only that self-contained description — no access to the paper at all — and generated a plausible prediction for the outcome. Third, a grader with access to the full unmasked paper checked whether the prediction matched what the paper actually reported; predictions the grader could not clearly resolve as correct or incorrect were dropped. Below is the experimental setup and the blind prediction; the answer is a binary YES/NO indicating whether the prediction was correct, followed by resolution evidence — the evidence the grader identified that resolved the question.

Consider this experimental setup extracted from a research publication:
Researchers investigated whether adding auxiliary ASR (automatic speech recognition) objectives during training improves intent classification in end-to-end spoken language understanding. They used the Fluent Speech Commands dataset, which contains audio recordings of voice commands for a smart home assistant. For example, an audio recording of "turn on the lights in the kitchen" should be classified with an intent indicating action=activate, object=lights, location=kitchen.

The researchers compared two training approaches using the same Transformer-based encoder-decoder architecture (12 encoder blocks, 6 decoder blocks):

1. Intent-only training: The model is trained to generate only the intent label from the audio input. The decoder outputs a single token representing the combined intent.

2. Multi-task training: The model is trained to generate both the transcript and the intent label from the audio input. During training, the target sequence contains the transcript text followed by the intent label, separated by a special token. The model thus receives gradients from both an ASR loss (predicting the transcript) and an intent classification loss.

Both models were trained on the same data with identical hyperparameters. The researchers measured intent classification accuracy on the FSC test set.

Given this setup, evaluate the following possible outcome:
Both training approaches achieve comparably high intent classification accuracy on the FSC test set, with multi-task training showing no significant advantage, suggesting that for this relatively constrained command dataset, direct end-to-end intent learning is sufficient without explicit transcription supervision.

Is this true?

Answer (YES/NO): NO